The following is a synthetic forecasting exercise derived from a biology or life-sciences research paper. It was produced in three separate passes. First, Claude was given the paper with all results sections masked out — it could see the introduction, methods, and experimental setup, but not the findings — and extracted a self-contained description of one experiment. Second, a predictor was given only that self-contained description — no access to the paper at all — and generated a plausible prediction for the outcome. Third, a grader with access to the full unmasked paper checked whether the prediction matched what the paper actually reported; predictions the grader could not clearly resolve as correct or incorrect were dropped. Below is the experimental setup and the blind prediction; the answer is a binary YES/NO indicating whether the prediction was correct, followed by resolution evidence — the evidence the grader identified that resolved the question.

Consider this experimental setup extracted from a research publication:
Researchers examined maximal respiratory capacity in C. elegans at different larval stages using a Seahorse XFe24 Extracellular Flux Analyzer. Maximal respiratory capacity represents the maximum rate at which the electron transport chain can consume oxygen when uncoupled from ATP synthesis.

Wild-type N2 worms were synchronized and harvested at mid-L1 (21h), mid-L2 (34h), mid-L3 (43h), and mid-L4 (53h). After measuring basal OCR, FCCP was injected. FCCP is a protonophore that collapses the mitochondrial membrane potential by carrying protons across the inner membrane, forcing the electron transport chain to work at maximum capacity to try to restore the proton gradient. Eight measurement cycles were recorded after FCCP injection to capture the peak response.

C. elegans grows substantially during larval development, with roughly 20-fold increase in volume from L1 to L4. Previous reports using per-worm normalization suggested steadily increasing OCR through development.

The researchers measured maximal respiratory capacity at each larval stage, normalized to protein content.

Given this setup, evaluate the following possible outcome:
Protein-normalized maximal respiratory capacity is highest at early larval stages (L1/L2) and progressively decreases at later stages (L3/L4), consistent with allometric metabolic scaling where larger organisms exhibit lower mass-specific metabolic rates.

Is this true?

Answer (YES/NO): NO